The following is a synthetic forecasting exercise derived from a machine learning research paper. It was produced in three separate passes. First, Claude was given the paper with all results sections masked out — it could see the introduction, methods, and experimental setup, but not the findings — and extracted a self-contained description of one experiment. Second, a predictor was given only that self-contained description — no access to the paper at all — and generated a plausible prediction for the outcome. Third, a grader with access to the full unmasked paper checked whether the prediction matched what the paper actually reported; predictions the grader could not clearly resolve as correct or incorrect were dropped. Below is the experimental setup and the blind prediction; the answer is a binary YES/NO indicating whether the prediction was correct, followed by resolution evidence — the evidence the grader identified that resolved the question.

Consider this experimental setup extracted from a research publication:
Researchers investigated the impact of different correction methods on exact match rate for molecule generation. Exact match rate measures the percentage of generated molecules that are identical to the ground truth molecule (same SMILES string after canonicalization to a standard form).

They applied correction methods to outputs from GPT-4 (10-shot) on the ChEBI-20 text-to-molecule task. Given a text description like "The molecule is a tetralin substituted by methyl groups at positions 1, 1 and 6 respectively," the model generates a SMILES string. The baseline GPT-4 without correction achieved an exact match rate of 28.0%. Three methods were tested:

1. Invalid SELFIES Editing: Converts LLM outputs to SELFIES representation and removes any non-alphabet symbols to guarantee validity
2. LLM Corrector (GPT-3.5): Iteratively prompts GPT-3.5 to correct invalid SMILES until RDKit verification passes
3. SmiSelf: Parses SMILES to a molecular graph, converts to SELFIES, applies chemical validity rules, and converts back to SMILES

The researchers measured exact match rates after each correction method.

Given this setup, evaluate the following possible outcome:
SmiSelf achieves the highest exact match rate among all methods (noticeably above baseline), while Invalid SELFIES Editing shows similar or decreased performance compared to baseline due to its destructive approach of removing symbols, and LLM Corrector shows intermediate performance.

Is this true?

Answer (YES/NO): NO